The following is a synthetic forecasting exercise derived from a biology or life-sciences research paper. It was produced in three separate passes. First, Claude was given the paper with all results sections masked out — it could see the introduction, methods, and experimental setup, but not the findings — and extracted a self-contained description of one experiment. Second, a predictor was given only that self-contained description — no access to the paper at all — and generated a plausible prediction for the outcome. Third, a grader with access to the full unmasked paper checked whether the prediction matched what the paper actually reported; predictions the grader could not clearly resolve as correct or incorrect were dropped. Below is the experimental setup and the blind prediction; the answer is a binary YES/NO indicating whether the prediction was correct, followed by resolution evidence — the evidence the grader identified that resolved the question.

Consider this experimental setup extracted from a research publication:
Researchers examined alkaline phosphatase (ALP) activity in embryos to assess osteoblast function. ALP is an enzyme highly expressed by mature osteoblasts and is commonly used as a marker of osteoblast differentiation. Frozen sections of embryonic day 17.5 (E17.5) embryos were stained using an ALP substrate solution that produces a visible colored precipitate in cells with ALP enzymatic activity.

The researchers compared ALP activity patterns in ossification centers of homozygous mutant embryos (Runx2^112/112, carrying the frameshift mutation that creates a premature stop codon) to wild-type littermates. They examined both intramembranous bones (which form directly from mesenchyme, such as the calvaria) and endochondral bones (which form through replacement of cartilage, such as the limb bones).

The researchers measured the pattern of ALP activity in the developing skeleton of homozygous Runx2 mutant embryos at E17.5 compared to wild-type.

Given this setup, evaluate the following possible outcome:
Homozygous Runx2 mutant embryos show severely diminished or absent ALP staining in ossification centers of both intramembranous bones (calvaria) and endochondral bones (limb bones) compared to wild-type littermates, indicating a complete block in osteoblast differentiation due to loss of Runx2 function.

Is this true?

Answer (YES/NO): NO